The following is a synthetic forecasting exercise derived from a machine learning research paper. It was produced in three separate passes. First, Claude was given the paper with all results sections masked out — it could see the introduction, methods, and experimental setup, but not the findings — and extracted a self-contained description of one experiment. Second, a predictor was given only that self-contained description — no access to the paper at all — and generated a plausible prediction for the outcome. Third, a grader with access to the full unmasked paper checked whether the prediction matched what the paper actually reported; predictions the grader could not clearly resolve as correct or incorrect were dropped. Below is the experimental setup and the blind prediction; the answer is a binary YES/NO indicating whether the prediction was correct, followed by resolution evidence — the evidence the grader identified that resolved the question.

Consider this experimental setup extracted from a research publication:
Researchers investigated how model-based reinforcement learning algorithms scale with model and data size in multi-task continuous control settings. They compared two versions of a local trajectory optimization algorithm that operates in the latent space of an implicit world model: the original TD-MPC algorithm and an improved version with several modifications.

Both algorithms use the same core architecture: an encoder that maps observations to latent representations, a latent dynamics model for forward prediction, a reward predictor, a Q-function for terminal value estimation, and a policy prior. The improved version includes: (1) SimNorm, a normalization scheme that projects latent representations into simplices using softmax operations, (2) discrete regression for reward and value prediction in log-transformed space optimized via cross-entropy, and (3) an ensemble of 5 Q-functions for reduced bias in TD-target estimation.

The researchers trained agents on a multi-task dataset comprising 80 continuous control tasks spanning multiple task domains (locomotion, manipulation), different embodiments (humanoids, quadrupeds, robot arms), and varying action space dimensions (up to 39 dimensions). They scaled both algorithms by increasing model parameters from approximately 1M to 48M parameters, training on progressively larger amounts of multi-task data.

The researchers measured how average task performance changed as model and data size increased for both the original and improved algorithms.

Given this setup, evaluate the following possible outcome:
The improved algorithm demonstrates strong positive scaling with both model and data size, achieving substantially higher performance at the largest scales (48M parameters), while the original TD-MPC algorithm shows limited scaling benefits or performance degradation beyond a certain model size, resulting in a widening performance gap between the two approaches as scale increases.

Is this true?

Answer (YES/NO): YES